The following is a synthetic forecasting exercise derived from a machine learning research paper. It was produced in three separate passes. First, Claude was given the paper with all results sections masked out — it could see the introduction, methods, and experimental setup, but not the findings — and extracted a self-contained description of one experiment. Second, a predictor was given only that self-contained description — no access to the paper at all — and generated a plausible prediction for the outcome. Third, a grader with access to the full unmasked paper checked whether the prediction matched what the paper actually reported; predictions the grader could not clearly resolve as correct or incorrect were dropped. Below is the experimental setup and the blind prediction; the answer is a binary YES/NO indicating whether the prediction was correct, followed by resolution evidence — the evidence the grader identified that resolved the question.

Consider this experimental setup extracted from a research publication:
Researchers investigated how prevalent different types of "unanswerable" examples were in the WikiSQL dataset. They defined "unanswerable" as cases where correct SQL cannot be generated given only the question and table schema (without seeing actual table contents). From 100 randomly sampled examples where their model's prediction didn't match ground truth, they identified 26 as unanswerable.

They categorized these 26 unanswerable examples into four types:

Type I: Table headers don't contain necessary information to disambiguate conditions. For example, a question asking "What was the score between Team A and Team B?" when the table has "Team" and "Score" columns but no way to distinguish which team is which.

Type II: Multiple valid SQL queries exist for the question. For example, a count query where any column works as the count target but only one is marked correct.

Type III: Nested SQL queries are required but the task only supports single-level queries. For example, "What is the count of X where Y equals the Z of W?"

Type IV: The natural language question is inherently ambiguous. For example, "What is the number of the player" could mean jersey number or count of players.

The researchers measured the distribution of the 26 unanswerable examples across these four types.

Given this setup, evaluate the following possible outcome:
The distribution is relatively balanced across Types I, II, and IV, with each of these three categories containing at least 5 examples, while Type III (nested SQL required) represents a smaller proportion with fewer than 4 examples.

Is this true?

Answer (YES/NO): NO